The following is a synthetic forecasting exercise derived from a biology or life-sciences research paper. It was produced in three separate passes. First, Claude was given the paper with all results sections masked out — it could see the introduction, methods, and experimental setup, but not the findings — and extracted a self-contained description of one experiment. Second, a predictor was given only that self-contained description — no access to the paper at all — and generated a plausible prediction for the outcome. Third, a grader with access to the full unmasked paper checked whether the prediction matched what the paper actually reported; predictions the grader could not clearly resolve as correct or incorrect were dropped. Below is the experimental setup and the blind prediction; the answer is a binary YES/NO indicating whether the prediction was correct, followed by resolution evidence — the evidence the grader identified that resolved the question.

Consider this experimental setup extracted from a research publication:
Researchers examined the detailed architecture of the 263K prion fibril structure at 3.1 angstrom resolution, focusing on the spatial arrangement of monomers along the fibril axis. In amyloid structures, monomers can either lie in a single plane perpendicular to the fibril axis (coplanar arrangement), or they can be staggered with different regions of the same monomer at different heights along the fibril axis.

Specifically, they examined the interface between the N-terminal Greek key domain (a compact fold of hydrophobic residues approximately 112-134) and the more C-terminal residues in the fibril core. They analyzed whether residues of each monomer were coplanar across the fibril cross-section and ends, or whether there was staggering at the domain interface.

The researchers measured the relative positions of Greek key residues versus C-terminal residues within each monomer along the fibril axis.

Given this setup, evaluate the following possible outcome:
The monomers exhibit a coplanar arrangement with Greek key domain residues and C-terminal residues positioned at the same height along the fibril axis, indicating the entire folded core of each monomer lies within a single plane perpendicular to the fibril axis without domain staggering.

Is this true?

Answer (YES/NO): NO